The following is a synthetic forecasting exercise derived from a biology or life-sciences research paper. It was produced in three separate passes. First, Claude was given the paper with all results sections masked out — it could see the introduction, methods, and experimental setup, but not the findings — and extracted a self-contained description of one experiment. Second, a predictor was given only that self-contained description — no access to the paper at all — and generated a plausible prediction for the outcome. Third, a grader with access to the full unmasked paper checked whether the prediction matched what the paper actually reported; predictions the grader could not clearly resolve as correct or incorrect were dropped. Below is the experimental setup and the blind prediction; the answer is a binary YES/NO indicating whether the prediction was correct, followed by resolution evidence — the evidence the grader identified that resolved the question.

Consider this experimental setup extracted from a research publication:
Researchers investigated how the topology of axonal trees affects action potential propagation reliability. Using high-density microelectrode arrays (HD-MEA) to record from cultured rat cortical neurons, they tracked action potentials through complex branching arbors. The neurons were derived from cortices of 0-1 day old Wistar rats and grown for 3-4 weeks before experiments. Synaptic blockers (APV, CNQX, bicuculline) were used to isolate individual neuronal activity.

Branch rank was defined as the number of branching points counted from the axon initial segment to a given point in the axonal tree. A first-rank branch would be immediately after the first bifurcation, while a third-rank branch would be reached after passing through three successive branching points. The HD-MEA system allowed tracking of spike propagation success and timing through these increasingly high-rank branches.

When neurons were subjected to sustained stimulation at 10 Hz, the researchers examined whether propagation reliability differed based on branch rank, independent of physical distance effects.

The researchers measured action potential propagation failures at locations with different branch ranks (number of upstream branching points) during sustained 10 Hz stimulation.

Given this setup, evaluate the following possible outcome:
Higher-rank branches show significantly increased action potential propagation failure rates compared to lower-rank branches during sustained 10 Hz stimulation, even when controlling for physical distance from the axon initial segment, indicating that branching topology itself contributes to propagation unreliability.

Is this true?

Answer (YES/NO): NO